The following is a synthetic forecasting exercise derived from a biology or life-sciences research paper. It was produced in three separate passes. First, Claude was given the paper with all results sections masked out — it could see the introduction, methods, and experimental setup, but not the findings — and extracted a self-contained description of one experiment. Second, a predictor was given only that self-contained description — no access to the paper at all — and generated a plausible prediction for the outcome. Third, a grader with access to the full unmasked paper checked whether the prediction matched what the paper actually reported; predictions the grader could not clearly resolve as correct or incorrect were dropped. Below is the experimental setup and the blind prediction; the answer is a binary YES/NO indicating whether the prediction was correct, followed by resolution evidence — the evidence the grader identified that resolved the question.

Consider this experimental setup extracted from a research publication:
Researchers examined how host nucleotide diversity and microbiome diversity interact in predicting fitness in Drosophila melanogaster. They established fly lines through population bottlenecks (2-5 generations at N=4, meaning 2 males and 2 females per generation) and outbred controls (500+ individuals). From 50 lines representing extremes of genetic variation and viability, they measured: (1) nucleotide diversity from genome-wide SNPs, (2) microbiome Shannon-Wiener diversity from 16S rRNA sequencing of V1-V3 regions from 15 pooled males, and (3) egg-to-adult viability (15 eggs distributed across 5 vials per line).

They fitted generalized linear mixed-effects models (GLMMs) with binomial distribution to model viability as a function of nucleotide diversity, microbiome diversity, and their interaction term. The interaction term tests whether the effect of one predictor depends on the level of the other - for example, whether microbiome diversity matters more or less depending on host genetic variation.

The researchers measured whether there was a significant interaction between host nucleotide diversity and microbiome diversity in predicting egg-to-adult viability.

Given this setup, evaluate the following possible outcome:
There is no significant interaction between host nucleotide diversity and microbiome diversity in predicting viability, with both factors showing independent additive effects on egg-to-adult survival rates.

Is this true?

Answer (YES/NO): YES